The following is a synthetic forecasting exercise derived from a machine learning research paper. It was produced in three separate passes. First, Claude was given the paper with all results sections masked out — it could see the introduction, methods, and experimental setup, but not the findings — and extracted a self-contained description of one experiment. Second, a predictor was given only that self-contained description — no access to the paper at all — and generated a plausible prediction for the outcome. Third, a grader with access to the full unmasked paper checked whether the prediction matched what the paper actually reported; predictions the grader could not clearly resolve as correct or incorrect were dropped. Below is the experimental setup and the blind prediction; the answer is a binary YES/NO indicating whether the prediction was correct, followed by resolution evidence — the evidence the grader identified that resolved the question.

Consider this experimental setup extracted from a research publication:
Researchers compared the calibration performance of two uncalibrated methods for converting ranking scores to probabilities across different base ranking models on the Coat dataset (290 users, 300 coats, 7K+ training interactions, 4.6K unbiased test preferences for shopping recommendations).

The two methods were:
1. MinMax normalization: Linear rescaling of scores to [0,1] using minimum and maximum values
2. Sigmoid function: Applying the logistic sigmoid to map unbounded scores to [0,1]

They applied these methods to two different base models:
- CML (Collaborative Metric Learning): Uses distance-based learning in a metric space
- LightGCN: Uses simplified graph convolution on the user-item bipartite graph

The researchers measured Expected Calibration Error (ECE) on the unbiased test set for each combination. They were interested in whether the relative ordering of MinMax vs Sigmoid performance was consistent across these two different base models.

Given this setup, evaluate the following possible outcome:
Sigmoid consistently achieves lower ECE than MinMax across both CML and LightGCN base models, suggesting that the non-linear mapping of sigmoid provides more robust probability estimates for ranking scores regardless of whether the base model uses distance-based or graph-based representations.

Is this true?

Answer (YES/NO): YES